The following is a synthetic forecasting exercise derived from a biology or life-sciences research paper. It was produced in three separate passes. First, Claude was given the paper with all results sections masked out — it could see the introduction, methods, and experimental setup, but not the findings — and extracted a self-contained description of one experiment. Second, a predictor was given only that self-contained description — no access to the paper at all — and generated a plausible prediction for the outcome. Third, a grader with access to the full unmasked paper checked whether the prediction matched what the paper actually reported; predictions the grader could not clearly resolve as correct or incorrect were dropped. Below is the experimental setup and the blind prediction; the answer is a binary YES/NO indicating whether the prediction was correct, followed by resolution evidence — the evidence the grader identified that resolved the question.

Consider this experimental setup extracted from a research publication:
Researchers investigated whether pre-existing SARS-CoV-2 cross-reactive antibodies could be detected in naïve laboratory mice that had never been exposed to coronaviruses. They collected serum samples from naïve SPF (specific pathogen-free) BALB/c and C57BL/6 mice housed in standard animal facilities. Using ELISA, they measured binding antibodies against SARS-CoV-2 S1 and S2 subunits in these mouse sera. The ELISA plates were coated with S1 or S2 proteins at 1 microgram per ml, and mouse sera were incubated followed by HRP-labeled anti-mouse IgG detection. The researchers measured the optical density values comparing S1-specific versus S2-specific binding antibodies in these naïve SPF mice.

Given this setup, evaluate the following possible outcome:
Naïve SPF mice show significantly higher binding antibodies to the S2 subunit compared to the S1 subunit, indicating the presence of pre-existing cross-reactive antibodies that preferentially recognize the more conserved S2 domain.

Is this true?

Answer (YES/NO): YES